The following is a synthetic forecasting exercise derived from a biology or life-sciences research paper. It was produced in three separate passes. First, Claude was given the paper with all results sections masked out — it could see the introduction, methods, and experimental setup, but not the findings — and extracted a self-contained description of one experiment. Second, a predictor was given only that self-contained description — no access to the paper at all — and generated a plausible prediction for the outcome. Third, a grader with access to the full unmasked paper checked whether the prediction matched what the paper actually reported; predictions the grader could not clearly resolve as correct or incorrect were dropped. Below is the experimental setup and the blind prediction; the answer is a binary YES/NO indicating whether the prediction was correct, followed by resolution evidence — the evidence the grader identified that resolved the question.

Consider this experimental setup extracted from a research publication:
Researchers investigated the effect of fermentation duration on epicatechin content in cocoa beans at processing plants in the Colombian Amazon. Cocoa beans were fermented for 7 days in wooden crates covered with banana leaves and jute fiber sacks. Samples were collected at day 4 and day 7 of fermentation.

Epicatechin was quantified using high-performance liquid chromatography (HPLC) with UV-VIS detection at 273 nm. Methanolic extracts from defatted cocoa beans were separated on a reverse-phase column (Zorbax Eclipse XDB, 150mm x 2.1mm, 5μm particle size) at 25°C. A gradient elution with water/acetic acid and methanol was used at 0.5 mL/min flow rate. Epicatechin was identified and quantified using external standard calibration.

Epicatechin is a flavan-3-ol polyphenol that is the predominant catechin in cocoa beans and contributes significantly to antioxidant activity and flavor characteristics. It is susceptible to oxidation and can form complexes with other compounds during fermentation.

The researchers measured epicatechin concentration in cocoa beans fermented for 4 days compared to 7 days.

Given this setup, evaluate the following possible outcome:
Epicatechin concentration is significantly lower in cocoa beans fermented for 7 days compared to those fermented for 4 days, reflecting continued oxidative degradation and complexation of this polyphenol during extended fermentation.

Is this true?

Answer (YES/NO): NO